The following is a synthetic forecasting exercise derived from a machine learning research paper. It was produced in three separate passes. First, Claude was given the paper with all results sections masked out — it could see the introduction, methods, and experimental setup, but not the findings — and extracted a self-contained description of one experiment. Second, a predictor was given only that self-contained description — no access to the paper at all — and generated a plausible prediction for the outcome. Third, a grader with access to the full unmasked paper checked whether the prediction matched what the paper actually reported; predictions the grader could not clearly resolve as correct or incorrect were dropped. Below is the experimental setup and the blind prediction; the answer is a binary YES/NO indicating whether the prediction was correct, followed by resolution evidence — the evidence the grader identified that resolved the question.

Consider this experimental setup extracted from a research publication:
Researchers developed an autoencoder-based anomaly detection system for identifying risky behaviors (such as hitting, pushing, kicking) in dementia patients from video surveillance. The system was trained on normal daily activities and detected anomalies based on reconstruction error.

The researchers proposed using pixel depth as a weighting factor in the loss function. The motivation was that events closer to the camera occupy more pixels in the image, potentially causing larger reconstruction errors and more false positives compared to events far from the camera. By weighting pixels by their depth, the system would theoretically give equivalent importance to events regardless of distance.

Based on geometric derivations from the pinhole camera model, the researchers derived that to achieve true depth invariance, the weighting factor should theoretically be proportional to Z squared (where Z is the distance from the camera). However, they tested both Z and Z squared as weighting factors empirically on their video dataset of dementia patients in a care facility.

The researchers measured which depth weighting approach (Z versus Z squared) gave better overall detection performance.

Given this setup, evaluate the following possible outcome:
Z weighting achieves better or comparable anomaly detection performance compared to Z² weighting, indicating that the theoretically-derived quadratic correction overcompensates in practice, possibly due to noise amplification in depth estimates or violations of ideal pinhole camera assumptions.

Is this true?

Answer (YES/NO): YES